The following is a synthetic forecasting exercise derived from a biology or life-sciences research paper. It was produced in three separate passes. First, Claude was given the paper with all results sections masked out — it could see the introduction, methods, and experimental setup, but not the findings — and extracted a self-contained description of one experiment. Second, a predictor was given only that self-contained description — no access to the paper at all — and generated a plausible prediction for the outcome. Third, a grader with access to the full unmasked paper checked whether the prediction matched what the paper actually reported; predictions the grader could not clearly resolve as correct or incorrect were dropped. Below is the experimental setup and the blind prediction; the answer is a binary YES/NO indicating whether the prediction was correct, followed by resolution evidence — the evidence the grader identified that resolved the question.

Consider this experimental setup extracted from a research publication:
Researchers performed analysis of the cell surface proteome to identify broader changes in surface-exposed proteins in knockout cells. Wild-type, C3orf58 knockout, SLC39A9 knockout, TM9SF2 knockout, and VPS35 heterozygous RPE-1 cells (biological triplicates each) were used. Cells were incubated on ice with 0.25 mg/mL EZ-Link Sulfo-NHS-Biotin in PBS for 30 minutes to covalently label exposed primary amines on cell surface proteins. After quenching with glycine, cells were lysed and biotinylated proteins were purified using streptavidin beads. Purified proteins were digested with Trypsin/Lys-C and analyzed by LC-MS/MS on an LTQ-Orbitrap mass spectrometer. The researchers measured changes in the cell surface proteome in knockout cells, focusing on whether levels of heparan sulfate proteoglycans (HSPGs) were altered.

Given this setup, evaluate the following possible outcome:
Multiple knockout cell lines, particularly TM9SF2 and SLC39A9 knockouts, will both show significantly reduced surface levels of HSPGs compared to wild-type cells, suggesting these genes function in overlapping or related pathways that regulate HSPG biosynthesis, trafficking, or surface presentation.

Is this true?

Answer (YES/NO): NO